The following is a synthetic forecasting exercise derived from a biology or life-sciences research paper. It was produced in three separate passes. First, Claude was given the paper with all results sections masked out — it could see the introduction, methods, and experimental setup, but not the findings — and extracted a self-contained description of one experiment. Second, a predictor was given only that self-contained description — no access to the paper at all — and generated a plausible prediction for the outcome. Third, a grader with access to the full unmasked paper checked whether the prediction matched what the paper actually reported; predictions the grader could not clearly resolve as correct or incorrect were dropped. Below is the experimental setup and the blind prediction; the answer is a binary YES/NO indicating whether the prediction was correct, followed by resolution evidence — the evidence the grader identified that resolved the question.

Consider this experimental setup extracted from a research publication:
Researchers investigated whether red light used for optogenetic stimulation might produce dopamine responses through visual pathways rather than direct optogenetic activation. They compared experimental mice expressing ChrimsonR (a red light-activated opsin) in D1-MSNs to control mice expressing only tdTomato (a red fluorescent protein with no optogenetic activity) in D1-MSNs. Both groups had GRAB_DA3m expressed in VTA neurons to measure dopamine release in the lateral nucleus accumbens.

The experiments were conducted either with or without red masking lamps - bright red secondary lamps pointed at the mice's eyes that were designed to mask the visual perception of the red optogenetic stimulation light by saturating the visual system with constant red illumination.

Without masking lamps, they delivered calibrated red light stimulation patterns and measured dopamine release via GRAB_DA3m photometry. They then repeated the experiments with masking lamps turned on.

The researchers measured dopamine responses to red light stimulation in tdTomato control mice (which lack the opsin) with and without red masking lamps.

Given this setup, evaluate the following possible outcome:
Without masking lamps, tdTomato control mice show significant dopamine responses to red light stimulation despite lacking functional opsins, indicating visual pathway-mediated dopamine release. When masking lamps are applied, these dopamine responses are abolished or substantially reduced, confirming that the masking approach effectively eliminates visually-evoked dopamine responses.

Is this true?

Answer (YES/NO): NO